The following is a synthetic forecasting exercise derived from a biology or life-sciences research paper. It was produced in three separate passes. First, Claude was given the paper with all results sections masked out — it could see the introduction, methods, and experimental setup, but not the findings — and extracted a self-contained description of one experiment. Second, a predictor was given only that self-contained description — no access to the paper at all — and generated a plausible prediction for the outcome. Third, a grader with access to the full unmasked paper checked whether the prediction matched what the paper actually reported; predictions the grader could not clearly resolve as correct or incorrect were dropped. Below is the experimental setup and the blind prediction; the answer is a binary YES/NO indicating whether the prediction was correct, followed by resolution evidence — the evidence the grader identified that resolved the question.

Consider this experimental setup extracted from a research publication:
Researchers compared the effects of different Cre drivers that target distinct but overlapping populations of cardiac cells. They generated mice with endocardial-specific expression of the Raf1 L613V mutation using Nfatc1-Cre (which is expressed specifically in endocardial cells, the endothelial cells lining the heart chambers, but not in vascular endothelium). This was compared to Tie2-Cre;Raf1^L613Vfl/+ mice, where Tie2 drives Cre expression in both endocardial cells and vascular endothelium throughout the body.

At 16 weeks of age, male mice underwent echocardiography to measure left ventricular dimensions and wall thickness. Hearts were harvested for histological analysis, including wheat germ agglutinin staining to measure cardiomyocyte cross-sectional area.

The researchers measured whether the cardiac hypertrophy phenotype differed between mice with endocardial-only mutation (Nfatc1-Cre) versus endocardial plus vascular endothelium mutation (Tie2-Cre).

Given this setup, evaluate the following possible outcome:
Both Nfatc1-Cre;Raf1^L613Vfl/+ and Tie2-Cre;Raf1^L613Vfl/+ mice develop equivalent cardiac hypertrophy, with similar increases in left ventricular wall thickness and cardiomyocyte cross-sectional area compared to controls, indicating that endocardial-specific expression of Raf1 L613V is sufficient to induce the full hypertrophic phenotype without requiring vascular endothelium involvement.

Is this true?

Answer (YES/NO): YES